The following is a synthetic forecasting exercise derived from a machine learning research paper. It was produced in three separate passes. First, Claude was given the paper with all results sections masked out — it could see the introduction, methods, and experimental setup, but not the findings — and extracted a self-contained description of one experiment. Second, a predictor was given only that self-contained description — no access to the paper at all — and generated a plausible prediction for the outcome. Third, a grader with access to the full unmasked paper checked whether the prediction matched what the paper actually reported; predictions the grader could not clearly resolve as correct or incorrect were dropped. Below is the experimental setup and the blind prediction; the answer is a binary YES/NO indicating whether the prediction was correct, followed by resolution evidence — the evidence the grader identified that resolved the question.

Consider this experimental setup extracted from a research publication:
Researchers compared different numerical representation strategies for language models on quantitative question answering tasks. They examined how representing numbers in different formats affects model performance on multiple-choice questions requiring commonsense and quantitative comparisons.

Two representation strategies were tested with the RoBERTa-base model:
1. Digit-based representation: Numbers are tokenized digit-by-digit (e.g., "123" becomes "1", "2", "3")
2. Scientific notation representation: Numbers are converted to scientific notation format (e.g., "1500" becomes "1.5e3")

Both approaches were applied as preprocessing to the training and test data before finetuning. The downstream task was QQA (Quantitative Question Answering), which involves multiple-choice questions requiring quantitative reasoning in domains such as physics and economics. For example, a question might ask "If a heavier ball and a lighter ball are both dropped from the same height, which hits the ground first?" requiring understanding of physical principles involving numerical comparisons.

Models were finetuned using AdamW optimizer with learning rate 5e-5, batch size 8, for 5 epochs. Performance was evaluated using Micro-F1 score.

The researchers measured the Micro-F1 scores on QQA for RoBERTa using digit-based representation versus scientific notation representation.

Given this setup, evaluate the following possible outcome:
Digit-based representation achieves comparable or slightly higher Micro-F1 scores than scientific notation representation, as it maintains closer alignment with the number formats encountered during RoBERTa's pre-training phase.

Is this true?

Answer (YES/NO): YES